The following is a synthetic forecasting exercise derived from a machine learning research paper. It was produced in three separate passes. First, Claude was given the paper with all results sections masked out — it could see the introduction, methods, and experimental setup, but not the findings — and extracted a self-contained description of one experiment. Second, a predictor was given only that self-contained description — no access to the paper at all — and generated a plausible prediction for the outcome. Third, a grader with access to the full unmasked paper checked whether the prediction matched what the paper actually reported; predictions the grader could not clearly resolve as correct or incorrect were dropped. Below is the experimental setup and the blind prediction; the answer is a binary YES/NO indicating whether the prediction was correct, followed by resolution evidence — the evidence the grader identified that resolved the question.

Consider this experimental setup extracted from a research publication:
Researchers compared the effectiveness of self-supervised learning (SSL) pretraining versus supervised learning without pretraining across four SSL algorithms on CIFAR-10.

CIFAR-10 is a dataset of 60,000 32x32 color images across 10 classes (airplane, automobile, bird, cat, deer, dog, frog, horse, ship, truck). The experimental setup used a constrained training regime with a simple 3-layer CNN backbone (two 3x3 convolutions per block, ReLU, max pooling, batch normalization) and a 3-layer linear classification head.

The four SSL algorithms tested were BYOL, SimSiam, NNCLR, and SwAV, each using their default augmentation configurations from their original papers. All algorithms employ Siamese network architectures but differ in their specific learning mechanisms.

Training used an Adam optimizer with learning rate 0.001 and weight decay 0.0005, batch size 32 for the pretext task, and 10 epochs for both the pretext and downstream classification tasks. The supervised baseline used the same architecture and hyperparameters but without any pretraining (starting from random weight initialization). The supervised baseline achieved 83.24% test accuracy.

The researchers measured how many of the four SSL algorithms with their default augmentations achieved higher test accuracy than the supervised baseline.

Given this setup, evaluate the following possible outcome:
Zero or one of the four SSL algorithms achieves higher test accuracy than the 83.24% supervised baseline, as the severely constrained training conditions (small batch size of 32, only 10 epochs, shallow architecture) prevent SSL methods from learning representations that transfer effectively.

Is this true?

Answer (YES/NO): NO